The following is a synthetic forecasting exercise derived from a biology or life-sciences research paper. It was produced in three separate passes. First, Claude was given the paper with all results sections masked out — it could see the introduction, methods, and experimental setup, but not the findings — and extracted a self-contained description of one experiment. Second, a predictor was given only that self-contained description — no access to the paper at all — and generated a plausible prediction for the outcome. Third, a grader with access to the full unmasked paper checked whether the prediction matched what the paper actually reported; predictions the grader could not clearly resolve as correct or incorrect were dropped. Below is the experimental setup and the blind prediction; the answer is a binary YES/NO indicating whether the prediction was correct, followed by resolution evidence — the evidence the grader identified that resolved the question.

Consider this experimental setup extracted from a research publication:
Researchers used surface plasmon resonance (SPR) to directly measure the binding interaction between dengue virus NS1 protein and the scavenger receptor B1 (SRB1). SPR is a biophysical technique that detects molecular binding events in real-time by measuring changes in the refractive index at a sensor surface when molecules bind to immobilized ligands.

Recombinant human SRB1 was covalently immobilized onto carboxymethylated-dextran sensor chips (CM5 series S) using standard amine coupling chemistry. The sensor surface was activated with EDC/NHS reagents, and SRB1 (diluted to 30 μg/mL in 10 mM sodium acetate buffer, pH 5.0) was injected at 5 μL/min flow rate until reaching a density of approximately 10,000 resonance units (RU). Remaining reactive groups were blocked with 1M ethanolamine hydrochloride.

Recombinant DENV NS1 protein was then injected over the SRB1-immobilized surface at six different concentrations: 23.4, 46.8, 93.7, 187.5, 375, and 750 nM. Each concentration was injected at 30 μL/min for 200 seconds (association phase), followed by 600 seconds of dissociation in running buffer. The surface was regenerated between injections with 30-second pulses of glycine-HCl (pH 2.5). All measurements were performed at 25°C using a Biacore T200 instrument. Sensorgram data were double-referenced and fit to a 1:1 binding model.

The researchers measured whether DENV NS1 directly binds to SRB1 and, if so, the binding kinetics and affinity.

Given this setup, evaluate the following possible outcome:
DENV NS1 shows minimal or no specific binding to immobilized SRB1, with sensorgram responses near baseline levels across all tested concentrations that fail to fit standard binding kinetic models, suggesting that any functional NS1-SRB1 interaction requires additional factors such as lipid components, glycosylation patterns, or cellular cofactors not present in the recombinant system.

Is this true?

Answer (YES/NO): NO